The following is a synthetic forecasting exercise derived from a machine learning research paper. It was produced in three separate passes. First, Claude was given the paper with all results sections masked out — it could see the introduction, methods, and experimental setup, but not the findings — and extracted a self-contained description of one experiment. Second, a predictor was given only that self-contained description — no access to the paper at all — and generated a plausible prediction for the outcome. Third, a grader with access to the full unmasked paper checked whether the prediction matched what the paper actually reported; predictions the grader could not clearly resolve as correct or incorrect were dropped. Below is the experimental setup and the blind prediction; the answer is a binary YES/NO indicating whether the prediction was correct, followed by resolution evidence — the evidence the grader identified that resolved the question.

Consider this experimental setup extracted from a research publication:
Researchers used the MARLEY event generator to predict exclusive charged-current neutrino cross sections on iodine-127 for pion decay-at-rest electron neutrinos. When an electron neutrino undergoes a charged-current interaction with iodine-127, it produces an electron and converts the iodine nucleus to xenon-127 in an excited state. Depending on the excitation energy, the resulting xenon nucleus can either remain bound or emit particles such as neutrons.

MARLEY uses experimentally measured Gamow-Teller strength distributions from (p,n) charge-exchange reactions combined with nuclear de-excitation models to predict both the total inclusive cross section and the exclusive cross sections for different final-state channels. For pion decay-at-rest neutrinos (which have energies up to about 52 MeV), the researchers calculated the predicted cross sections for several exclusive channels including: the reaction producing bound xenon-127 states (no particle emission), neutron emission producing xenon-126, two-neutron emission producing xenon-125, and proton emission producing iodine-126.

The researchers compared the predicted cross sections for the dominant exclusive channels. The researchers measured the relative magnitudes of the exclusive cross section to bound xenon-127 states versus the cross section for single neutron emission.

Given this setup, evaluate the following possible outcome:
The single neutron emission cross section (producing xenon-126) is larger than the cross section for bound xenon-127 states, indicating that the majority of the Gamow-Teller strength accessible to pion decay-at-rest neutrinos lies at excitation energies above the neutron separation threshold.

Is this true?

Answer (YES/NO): NO